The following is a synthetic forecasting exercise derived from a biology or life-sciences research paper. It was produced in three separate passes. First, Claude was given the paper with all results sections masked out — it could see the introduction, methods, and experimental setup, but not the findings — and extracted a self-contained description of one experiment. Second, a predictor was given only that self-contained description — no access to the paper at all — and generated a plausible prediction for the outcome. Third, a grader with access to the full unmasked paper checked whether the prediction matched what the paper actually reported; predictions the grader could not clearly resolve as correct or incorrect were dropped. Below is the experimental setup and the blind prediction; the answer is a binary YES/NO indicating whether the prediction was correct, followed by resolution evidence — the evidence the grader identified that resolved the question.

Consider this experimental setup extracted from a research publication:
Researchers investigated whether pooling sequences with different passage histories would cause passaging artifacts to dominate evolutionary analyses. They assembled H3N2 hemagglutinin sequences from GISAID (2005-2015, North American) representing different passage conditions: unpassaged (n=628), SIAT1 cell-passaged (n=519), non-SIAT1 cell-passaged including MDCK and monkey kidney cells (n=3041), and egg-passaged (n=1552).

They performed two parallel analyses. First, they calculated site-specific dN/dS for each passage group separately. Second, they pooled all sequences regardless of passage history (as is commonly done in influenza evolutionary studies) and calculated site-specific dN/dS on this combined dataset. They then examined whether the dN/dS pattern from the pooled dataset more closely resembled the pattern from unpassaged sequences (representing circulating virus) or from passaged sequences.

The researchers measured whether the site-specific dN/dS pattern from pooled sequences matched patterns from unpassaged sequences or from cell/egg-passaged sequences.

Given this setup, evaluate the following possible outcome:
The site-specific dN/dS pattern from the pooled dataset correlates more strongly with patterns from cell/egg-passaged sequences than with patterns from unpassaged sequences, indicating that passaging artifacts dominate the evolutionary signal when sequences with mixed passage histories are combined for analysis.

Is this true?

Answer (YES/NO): YES